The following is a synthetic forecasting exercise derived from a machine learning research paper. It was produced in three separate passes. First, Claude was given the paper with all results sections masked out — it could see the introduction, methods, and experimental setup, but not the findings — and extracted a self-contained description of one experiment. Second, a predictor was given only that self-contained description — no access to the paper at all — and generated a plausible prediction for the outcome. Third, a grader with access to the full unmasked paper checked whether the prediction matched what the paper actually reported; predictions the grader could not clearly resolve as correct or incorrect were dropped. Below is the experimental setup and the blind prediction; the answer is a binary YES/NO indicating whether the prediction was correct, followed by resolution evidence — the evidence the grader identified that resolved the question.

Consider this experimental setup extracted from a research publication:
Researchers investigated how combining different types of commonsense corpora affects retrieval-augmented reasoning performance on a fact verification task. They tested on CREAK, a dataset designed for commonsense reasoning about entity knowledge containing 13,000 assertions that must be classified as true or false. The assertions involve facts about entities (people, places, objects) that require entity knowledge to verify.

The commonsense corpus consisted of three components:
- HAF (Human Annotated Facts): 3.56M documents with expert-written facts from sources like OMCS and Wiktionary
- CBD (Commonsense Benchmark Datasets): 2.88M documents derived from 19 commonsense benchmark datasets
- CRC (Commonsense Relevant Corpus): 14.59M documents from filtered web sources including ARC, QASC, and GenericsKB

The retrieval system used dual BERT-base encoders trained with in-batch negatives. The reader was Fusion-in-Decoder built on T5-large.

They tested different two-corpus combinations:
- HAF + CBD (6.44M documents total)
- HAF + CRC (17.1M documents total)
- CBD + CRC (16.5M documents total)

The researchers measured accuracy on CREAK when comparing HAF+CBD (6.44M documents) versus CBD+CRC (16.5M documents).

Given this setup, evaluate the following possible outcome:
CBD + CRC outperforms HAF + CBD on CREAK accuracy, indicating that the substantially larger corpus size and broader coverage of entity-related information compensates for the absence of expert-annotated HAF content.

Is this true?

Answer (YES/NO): YES